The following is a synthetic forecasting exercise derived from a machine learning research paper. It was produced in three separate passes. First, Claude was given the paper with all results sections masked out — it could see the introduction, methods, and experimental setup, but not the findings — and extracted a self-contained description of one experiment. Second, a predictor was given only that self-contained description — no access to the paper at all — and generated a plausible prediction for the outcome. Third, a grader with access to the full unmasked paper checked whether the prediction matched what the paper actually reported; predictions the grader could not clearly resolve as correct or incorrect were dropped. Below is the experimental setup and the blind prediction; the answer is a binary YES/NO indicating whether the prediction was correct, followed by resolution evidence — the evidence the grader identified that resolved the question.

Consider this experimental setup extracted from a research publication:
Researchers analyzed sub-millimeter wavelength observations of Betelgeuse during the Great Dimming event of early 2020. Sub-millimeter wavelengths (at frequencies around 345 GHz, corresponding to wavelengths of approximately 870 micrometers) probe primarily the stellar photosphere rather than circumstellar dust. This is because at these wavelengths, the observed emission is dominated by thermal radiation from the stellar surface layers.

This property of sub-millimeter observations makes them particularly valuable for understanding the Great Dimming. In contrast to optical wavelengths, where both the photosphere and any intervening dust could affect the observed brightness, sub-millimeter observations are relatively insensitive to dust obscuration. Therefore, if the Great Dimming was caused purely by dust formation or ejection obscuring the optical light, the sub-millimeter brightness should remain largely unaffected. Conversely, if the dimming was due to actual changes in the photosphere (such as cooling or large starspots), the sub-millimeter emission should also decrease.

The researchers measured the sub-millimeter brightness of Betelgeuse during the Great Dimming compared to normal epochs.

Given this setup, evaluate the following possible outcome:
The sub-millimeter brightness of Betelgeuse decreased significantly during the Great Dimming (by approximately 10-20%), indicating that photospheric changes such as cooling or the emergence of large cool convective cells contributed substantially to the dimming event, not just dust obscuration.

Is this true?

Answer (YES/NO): YES